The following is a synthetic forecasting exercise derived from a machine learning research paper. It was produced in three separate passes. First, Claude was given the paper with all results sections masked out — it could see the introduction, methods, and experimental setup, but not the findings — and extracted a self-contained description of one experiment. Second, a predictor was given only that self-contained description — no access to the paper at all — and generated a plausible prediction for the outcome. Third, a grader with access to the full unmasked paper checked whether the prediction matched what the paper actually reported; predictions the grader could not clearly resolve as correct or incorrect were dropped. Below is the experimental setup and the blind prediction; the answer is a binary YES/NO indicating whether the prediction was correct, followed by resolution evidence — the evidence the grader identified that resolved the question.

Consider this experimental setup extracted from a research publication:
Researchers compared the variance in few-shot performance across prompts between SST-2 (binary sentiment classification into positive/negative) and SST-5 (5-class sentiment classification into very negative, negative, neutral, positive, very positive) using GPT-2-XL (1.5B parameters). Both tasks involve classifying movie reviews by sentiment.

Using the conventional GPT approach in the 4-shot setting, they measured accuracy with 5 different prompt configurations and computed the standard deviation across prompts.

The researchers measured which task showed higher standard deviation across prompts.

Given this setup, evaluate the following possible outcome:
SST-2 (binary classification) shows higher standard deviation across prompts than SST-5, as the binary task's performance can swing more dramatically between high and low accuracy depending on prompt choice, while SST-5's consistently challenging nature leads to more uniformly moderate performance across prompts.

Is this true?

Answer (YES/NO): YES